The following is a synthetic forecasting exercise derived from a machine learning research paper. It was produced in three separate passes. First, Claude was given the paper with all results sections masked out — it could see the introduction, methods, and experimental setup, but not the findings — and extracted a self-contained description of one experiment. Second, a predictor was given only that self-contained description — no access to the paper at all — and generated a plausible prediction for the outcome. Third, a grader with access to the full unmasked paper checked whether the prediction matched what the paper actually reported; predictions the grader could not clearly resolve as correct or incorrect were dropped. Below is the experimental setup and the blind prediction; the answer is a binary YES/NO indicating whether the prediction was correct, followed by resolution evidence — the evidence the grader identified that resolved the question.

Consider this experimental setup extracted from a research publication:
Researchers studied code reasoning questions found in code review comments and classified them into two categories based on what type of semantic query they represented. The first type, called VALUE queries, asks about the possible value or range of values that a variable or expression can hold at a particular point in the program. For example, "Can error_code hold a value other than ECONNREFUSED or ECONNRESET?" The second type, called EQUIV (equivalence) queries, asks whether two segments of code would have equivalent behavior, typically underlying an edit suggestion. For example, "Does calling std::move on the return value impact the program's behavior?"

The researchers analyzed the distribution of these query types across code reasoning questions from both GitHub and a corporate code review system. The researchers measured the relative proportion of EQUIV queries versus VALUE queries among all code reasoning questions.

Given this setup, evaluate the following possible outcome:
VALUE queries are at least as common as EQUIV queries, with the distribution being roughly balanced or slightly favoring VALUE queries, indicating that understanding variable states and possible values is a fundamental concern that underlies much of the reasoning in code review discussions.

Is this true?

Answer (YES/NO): NO